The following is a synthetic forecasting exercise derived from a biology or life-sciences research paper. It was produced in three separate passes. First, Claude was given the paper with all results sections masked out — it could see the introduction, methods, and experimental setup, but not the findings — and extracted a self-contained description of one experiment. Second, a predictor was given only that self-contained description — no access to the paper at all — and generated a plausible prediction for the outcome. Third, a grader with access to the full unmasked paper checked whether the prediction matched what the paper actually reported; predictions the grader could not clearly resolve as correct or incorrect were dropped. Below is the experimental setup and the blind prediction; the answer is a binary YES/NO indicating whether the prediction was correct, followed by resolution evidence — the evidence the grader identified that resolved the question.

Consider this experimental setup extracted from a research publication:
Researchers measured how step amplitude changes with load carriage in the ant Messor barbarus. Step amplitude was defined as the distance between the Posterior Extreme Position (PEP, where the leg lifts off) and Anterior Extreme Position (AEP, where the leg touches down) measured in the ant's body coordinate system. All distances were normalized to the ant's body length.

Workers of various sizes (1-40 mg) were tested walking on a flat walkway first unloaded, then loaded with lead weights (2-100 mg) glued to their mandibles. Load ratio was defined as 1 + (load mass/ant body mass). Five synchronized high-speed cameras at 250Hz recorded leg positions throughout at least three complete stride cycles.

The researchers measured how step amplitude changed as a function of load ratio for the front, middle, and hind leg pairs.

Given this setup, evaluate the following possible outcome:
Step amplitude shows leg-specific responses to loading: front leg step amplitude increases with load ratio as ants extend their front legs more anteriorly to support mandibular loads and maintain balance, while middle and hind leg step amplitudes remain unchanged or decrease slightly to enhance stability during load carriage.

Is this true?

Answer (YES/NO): NO